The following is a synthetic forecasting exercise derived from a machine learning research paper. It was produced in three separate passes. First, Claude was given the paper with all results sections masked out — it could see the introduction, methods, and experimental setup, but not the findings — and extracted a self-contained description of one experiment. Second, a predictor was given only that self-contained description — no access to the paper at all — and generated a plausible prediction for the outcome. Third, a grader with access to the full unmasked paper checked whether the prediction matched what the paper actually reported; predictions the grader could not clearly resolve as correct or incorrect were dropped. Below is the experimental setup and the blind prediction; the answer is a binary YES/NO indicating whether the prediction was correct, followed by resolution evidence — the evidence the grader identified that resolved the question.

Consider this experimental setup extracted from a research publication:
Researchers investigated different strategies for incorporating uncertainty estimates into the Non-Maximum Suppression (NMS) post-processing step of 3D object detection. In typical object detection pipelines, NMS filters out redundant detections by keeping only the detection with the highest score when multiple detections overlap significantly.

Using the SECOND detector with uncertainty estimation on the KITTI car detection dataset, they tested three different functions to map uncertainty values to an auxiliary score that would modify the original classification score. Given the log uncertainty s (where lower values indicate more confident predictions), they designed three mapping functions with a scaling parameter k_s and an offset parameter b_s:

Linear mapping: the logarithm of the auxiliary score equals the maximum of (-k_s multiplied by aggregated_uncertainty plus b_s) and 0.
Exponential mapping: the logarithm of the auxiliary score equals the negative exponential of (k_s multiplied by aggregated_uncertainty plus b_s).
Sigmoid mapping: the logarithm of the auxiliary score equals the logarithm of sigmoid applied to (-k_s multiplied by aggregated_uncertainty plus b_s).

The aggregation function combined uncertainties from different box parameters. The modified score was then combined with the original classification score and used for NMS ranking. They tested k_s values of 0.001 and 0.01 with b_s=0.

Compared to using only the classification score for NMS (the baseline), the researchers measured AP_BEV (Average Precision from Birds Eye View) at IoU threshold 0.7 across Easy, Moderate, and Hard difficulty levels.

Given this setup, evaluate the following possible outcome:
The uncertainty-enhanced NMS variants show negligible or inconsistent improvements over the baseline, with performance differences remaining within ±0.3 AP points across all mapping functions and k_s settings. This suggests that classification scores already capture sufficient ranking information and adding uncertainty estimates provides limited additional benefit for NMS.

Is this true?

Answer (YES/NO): NO